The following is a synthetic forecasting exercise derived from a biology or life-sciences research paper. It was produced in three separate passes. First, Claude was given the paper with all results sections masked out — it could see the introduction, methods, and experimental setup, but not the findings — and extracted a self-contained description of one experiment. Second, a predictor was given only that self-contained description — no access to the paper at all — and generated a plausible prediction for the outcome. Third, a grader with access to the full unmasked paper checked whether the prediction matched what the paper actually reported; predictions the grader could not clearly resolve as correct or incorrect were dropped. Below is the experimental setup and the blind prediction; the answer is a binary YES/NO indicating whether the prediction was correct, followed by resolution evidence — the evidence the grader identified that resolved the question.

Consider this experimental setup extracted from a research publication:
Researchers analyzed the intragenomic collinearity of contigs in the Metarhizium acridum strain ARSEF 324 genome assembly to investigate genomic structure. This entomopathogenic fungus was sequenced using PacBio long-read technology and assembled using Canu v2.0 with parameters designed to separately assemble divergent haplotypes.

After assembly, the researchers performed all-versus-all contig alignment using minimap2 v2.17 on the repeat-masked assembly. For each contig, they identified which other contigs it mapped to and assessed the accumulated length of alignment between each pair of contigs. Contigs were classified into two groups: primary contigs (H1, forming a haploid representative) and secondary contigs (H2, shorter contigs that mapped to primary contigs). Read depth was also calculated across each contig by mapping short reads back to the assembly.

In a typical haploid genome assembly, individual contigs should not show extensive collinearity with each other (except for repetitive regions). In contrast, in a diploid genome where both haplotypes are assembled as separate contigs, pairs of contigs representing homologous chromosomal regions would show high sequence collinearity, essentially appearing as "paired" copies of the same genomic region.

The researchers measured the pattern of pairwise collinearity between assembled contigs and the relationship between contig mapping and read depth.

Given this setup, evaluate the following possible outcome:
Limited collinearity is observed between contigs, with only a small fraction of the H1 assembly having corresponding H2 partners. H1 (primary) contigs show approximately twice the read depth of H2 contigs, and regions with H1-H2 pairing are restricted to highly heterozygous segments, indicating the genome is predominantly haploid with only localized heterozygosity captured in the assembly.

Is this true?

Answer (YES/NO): NO